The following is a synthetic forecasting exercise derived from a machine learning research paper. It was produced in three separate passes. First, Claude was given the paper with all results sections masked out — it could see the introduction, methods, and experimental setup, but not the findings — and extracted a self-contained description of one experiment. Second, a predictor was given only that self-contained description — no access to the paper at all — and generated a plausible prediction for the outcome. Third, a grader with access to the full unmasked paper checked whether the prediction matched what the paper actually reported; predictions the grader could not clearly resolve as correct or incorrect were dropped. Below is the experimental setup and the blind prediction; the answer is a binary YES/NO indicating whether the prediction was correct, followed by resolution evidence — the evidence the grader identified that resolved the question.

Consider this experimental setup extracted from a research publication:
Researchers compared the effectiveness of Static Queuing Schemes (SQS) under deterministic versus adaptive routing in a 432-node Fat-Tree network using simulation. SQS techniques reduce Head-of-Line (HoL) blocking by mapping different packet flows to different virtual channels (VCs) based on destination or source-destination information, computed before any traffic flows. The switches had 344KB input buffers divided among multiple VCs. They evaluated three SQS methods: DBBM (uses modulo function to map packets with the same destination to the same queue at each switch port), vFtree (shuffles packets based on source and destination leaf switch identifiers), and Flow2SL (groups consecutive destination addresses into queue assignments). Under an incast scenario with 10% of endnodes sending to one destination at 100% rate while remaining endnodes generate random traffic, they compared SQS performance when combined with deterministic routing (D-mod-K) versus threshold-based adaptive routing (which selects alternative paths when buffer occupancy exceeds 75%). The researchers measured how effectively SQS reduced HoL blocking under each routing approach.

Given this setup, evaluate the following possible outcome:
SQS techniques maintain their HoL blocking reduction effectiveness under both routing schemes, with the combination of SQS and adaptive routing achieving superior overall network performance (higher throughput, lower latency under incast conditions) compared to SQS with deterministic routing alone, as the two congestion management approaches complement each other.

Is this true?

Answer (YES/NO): NO